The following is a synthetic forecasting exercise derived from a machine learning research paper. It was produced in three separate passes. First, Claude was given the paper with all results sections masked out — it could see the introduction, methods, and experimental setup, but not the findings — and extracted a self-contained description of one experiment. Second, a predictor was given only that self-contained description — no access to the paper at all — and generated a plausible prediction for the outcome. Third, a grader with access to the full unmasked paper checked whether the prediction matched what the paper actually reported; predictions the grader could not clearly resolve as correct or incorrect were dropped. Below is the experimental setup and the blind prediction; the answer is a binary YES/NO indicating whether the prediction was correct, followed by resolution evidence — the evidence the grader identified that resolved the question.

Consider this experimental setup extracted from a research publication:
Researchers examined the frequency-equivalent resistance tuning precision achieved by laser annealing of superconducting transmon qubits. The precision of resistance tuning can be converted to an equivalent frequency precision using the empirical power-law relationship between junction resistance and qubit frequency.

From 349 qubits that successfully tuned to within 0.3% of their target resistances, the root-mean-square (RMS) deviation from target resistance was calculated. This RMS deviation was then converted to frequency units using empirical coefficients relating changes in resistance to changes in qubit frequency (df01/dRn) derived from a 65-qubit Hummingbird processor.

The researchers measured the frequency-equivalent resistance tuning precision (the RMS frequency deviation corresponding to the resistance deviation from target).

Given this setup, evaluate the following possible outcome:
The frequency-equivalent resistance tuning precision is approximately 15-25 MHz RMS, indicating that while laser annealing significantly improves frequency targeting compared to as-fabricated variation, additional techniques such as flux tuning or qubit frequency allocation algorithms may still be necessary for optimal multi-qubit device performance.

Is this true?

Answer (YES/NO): NO